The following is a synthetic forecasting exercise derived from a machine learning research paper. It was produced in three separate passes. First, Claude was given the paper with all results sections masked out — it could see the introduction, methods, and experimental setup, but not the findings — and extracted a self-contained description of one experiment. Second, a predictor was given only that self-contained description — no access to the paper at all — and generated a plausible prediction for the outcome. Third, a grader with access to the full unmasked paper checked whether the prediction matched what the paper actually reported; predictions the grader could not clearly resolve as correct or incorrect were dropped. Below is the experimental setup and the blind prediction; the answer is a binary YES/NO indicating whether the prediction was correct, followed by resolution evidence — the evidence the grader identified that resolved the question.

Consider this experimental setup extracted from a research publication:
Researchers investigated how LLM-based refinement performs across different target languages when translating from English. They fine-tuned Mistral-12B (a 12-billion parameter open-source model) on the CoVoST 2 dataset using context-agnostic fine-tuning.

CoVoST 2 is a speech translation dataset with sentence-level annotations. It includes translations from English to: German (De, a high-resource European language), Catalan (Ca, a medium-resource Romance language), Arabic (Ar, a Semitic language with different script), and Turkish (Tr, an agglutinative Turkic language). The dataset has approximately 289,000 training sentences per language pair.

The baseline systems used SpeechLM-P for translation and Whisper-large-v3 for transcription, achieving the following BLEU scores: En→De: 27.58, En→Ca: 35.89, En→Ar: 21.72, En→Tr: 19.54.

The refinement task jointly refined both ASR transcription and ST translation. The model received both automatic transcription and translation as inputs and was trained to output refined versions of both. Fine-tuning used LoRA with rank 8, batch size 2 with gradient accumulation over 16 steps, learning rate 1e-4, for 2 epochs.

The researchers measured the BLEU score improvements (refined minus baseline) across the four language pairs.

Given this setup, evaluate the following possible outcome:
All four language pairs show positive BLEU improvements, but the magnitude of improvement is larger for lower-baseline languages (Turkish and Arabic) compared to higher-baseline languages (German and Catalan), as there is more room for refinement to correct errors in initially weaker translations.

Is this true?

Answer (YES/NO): NO